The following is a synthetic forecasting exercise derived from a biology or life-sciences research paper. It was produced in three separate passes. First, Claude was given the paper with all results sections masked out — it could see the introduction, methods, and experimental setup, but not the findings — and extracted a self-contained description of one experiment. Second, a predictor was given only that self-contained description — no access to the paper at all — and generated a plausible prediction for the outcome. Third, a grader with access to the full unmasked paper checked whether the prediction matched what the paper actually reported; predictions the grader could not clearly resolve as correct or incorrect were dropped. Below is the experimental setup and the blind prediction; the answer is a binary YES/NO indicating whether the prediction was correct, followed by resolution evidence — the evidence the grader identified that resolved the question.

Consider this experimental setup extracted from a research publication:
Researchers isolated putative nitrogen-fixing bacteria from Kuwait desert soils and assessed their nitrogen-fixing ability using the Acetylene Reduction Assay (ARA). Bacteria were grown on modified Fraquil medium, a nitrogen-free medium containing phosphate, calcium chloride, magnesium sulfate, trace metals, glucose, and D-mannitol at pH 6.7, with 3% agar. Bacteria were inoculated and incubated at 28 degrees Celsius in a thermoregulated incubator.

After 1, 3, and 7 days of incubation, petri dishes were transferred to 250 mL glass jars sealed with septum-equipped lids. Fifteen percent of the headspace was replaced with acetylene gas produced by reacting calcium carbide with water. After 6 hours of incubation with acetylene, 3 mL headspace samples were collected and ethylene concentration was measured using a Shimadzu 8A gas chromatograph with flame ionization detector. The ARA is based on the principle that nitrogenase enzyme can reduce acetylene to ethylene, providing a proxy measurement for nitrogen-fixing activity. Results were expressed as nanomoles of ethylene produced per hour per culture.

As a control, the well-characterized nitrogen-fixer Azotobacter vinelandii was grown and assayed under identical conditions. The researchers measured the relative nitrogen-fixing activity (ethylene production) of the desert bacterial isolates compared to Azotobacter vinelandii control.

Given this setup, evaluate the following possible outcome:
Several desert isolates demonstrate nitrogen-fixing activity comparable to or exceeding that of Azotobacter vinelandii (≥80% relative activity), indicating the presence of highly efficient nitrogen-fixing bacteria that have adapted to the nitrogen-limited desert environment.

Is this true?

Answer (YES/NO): NO